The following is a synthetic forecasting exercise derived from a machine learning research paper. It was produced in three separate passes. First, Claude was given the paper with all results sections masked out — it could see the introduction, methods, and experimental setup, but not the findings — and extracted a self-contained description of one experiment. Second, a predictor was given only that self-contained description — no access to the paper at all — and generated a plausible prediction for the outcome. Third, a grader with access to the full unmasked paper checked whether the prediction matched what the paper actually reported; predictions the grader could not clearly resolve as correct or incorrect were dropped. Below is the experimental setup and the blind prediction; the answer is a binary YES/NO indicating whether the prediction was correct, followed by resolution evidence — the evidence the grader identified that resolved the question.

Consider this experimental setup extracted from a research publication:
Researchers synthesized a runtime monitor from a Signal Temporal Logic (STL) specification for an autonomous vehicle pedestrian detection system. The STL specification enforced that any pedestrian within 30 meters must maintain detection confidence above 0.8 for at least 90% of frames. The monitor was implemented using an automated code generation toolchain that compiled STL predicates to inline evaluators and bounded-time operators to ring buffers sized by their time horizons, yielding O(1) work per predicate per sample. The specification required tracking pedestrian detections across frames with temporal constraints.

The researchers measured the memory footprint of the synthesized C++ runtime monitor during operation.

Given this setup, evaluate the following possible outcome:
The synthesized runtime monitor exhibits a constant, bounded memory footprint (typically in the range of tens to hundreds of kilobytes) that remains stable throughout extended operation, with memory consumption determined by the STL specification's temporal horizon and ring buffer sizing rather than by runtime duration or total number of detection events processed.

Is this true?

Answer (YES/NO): NO